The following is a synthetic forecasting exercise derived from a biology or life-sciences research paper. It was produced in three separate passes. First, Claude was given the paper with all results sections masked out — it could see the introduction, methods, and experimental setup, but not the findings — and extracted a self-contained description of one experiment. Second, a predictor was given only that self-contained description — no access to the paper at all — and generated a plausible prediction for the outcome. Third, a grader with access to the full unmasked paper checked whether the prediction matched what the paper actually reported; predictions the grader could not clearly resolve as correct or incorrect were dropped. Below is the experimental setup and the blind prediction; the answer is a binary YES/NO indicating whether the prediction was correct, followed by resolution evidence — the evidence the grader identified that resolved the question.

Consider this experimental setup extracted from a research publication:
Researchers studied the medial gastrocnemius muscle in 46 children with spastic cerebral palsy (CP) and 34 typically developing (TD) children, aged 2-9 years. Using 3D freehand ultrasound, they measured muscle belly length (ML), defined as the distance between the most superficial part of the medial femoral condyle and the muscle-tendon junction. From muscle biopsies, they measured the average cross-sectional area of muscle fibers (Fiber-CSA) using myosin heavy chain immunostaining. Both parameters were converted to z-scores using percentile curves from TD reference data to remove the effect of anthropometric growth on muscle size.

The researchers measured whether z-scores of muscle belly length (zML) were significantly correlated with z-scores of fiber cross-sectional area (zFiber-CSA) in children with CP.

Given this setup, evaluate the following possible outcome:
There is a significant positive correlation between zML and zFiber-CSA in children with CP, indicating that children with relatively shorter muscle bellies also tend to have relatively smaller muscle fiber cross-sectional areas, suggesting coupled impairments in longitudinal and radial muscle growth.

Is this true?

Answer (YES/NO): NO